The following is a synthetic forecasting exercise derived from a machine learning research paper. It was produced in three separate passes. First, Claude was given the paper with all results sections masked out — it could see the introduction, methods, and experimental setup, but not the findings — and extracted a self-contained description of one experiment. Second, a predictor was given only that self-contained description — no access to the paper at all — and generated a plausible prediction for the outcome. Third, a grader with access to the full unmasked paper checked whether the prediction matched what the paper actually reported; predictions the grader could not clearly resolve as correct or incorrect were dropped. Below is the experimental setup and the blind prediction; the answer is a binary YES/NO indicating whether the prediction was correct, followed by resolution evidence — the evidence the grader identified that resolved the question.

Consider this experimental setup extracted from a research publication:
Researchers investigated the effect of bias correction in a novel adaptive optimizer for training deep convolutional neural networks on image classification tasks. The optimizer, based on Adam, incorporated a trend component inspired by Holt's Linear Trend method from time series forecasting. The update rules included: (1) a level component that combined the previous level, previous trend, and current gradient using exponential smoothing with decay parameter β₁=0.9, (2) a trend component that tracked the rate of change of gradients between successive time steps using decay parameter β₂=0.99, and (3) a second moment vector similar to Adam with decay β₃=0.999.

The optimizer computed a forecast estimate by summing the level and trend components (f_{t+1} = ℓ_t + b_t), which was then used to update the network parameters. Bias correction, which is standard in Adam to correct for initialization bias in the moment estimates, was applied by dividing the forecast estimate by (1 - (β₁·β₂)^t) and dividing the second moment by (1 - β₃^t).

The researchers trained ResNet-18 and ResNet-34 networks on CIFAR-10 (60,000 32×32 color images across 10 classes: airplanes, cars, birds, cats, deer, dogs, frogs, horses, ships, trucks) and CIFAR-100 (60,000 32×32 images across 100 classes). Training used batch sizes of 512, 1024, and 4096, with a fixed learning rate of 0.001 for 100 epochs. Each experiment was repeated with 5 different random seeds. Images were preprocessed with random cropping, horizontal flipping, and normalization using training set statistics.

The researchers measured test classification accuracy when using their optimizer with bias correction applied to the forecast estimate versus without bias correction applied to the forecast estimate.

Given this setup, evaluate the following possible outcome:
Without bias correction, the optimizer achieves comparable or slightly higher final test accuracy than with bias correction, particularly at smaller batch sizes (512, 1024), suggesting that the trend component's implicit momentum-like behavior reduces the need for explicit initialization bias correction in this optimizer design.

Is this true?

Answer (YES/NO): NO